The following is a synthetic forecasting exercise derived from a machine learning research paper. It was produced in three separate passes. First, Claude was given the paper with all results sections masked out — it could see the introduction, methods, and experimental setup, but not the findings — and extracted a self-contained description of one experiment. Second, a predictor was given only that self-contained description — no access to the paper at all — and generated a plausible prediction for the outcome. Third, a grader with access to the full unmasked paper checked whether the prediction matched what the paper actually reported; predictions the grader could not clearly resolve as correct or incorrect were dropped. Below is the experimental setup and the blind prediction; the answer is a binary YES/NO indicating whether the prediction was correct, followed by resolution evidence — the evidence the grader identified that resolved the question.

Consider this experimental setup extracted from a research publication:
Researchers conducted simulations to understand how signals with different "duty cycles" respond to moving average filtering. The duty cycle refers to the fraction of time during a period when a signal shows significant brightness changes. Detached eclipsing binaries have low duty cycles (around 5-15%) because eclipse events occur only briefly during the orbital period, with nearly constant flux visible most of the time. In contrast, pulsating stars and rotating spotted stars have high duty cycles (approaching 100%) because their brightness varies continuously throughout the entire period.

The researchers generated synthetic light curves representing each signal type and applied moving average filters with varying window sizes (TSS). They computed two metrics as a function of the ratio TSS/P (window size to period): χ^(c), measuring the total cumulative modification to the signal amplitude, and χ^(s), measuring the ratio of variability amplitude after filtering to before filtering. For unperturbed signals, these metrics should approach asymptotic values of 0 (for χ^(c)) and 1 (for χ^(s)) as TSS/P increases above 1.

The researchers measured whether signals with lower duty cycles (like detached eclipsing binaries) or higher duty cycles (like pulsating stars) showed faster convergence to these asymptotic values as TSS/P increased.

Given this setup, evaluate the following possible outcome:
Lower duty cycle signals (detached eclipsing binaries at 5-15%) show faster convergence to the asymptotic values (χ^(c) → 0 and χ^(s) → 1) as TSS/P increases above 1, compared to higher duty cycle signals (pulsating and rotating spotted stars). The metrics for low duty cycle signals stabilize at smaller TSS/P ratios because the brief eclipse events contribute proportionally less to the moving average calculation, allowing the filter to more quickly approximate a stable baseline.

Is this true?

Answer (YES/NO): YES